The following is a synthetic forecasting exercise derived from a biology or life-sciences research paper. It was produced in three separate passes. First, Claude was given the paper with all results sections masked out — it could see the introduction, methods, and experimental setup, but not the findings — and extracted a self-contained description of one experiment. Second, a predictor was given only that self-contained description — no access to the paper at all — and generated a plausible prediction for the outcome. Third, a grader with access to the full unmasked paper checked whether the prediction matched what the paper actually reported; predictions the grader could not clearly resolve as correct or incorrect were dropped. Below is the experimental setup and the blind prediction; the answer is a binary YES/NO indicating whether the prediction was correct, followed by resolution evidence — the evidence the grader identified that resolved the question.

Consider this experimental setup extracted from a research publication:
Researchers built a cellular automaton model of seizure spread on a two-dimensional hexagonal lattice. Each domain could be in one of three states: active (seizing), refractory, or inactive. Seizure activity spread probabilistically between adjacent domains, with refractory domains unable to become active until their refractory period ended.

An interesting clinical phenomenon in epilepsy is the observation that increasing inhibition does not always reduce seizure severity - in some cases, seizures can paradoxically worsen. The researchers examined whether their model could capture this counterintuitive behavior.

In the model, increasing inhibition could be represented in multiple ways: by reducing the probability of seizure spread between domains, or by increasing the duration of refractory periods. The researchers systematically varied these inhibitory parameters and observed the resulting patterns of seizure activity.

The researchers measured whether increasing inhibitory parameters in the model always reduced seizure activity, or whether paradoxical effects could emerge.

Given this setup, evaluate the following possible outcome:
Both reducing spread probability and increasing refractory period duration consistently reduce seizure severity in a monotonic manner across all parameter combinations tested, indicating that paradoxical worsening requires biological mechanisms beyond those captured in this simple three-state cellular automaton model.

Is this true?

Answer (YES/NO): NO